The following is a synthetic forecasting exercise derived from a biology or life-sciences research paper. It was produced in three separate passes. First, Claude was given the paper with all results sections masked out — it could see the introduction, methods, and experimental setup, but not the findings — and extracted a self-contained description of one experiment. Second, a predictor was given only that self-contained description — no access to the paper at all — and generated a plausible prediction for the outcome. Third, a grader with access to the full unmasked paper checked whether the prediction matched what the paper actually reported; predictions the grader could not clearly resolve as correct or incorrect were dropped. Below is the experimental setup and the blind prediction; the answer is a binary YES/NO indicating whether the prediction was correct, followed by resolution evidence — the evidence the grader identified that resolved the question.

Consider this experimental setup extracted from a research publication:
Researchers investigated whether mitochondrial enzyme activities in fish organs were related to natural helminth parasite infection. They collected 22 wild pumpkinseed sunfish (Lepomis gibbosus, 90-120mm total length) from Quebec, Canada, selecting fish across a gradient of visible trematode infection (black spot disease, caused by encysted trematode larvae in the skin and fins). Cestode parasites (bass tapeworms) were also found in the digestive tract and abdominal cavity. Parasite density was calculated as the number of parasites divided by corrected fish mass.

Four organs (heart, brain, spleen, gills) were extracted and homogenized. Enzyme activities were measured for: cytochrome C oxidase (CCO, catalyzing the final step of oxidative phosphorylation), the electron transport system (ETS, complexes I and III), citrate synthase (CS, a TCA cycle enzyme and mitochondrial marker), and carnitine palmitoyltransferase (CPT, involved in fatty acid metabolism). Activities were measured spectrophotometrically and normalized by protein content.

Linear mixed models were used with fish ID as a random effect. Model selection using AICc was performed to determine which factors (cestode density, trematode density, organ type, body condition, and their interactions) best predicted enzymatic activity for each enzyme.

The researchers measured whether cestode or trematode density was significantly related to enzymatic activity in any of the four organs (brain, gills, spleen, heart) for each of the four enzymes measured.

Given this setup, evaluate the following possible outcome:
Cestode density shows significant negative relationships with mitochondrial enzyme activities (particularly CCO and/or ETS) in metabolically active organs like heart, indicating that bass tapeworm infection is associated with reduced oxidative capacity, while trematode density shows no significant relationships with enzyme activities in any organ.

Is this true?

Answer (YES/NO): NO